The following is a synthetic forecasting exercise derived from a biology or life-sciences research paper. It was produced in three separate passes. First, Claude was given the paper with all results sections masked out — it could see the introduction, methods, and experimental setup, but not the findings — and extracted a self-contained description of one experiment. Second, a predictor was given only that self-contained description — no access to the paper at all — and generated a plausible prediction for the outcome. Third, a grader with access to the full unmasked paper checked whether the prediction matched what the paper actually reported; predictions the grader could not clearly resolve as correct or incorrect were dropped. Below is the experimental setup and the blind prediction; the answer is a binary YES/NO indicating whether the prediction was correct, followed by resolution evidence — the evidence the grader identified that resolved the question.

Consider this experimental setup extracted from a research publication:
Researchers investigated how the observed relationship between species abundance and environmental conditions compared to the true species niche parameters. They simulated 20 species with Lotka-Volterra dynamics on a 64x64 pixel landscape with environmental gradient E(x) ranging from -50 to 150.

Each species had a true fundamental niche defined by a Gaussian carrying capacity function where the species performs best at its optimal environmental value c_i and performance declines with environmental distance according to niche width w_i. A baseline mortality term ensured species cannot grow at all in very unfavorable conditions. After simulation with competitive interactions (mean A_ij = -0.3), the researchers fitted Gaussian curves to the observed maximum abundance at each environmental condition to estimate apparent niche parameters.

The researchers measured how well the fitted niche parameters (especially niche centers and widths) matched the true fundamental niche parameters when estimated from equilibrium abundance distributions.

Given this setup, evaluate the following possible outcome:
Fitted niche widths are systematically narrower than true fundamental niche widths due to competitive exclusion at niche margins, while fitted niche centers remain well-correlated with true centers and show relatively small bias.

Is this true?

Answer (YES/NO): YES